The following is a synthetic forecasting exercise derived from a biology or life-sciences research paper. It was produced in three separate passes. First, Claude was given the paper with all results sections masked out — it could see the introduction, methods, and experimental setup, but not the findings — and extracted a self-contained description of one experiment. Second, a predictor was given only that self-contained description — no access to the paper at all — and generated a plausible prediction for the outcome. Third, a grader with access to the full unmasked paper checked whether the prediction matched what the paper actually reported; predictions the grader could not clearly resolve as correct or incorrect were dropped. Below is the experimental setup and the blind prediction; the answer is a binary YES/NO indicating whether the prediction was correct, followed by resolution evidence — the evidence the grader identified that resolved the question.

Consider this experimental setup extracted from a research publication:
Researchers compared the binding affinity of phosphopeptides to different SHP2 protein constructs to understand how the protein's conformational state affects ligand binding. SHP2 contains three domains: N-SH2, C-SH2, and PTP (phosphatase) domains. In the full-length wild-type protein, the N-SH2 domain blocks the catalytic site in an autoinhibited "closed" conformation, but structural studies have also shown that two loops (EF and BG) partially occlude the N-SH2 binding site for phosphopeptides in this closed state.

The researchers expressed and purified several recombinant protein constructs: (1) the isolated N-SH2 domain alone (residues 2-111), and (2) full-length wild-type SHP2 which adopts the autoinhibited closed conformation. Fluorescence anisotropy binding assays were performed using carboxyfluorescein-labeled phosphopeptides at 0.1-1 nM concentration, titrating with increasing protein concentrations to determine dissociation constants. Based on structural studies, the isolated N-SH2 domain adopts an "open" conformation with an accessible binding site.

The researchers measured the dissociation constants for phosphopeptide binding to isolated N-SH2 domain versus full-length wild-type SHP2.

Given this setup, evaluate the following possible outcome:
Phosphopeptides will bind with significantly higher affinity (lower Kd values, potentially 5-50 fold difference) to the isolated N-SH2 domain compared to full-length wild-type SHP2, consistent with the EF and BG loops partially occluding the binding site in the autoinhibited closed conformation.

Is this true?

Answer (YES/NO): YES